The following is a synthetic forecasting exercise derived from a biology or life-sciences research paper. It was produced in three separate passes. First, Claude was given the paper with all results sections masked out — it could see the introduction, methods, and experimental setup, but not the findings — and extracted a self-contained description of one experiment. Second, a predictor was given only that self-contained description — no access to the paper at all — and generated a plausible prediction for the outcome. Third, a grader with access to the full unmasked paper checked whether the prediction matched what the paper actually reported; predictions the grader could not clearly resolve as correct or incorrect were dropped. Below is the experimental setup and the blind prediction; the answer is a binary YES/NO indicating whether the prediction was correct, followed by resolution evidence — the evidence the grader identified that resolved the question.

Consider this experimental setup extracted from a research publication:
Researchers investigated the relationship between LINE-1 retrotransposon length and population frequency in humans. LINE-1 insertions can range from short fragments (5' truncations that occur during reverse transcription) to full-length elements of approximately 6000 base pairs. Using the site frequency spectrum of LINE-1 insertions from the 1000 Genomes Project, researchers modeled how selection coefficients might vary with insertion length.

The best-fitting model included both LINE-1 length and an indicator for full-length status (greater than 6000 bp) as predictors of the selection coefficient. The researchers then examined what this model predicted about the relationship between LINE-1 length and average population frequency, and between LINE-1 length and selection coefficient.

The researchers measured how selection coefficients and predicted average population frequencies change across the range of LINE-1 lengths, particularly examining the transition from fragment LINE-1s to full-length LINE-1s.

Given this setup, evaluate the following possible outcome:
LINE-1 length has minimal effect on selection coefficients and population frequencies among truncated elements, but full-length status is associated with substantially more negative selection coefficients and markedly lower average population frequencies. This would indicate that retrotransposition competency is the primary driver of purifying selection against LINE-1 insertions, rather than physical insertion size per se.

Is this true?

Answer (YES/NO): NO